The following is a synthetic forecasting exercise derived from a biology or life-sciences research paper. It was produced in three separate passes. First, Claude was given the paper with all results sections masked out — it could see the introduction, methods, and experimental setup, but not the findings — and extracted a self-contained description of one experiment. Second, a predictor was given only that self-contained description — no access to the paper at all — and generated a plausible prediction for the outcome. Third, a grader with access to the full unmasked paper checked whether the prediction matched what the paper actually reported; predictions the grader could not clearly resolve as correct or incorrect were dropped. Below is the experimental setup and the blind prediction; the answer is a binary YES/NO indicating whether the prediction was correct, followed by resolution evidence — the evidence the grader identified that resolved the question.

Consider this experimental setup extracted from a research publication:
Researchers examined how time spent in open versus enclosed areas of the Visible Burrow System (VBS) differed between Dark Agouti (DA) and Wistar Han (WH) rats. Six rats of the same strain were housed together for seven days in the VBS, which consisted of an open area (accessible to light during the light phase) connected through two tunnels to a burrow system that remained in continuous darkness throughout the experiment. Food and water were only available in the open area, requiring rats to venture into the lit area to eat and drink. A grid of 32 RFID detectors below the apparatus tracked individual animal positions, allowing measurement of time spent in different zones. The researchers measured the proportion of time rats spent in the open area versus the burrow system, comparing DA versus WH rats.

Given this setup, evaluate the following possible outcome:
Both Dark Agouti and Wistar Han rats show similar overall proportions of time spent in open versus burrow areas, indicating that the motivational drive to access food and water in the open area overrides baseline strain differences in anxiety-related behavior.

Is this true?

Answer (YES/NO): NO